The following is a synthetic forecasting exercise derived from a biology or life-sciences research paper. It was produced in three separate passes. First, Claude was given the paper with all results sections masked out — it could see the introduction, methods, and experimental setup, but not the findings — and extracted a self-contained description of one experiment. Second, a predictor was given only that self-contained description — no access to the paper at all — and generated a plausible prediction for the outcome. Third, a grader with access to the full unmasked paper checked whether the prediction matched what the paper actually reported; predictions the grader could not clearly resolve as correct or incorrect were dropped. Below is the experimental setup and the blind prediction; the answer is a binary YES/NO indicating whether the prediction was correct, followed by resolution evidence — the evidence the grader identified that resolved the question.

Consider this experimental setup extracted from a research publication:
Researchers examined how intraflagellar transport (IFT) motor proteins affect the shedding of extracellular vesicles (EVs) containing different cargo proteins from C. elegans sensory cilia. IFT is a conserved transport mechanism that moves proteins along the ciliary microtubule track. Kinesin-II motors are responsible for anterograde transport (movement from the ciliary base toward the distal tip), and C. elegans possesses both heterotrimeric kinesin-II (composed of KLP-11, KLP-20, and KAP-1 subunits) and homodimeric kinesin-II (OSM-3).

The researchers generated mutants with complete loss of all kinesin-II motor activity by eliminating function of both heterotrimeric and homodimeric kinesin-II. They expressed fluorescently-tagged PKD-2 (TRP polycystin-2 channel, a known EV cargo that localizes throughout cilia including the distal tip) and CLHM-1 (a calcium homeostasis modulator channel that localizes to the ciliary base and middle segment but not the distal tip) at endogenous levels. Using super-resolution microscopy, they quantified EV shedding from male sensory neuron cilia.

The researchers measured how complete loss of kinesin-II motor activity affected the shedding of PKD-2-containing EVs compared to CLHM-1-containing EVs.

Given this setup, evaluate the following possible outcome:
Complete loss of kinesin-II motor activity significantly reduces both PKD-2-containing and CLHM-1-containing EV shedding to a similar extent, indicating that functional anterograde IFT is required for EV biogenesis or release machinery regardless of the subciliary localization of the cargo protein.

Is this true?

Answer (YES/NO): NO